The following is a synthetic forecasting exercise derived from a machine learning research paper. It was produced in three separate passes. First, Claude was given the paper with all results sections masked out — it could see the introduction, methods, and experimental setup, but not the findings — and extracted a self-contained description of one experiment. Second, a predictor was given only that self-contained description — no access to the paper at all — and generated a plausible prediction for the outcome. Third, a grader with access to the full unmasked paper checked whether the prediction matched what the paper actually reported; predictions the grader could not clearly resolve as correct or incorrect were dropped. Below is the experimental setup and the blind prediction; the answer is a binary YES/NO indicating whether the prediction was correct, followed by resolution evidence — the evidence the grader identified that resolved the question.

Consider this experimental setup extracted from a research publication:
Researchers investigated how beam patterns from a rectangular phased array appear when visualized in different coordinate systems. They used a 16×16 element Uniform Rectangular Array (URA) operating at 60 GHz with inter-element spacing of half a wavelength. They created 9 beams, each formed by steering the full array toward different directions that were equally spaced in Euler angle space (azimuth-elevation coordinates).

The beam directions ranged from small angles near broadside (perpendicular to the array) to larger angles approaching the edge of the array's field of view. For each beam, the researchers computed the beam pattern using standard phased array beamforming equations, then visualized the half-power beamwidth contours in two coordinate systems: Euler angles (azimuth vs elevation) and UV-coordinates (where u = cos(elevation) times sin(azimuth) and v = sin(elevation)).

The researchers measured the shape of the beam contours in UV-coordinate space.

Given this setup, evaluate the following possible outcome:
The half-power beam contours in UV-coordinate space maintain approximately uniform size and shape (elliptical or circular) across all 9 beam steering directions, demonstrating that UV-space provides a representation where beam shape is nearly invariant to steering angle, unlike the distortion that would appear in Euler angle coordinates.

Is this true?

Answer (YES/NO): YES